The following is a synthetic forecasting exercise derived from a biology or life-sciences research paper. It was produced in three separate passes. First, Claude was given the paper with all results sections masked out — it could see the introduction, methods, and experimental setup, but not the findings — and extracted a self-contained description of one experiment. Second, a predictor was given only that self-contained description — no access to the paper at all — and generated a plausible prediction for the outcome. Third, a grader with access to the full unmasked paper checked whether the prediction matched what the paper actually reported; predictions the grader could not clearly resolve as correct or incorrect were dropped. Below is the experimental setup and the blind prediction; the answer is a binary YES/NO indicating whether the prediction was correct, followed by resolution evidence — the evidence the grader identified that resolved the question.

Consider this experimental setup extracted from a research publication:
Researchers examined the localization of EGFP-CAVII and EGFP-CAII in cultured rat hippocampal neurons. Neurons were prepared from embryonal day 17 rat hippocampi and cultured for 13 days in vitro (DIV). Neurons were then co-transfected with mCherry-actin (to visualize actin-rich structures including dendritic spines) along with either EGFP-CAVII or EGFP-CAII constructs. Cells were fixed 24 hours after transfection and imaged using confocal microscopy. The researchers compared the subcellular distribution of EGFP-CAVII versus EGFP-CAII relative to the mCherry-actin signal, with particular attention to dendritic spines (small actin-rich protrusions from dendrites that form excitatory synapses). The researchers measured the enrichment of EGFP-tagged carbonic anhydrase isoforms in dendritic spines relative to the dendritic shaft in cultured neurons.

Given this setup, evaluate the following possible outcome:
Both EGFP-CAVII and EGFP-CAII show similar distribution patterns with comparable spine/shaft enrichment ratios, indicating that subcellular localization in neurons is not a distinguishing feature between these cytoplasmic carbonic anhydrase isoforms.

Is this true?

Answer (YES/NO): NO